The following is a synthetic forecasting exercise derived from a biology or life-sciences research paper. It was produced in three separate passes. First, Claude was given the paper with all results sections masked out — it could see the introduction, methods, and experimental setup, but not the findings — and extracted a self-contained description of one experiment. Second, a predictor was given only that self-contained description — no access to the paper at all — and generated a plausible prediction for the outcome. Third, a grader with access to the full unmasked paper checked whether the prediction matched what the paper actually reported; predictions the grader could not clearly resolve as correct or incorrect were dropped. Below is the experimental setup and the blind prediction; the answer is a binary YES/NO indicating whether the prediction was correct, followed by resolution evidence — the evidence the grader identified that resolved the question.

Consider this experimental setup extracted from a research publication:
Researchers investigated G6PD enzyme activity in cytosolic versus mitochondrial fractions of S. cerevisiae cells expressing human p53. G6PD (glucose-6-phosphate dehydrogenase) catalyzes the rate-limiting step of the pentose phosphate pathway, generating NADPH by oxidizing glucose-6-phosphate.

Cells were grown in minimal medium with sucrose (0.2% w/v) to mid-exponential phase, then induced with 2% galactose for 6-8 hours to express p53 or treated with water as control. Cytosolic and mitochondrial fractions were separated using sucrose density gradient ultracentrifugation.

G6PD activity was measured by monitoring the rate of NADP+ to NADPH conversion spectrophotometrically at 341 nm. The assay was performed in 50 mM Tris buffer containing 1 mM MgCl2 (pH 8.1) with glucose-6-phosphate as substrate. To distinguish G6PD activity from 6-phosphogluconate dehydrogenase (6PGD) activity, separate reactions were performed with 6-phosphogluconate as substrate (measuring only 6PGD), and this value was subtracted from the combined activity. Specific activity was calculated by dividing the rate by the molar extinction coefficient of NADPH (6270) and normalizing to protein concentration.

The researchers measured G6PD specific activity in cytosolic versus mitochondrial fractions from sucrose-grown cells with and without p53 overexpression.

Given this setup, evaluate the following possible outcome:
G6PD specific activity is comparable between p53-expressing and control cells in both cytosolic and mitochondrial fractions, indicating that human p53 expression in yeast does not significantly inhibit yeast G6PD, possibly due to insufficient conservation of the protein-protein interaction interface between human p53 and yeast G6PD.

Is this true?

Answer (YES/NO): NO